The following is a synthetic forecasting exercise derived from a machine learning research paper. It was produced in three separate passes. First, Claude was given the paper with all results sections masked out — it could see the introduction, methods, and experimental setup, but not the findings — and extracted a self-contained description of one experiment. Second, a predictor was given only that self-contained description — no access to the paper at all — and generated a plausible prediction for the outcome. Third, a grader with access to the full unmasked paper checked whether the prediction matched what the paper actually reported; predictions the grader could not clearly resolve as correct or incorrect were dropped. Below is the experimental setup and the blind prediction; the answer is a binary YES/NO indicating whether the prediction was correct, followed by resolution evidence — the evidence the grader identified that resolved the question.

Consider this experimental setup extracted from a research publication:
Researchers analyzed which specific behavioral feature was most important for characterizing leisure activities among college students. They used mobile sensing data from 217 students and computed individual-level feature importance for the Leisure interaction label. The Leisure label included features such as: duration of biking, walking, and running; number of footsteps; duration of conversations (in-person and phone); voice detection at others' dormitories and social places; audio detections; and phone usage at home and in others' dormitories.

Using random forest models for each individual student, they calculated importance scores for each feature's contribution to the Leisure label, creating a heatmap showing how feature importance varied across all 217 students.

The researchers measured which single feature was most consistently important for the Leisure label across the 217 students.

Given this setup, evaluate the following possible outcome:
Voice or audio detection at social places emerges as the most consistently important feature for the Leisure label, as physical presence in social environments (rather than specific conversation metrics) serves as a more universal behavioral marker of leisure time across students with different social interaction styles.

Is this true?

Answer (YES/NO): NO